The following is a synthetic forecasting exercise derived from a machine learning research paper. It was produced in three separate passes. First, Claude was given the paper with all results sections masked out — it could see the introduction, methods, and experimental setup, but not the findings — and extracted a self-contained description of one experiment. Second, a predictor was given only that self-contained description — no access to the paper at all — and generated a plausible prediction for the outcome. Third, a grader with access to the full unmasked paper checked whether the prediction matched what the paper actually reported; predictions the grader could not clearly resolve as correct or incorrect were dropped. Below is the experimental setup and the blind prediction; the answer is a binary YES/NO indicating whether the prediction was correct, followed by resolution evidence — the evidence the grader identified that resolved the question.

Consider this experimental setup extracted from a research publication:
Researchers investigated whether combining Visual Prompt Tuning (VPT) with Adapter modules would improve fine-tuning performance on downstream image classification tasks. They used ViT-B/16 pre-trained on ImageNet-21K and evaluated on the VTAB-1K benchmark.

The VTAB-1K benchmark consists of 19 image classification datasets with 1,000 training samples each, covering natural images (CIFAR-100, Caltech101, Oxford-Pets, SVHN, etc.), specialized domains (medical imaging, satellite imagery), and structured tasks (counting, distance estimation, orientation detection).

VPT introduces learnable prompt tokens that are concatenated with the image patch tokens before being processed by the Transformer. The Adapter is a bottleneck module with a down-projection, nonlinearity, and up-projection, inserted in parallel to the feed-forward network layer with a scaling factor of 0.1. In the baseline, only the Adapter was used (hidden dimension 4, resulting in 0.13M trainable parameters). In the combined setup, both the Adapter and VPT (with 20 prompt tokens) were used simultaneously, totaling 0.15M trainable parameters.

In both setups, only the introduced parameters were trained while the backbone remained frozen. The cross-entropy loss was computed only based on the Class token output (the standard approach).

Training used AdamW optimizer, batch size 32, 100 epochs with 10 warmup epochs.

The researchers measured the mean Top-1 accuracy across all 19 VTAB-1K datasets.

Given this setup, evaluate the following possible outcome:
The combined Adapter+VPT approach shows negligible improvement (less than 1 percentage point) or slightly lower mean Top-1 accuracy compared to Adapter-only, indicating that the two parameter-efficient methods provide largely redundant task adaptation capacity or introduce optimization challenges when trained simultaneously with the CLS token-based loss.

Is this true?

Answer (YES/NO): YES